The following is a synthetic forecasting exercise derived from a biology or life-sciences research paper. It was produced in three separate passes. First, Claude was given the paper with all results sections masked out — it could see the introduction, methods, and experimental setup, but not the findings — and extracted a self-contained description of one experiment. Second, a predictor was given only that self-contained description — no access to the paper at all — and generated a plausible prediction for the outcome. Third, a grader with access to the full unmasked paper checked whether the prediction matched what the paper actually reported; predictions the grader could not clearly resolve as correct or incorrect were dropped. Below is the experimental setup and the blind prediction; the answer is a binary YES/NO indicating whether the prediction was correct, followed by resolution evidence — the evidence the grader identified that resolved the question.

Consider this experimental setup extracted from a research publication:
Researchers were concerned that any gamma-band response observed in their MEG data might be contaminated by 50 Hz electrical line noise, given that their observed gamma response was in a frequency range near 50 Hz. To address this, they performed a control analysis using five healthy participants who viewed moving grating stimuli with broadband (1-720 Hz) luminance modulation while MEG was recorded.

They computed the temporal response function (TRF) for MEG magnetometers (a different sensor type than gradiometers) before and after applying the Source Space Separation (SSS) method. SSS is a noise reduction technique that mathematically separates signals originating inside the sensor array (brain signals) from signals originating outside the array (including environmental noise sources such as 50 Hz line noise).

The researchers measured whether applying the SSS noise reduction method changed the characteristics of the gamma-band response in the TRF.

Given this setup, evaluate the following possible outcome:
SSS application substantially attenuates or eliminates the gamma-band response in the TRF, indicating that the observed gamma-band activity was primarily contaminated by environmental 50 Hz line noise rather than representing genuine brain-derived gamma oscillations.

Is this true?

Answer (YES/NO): NO